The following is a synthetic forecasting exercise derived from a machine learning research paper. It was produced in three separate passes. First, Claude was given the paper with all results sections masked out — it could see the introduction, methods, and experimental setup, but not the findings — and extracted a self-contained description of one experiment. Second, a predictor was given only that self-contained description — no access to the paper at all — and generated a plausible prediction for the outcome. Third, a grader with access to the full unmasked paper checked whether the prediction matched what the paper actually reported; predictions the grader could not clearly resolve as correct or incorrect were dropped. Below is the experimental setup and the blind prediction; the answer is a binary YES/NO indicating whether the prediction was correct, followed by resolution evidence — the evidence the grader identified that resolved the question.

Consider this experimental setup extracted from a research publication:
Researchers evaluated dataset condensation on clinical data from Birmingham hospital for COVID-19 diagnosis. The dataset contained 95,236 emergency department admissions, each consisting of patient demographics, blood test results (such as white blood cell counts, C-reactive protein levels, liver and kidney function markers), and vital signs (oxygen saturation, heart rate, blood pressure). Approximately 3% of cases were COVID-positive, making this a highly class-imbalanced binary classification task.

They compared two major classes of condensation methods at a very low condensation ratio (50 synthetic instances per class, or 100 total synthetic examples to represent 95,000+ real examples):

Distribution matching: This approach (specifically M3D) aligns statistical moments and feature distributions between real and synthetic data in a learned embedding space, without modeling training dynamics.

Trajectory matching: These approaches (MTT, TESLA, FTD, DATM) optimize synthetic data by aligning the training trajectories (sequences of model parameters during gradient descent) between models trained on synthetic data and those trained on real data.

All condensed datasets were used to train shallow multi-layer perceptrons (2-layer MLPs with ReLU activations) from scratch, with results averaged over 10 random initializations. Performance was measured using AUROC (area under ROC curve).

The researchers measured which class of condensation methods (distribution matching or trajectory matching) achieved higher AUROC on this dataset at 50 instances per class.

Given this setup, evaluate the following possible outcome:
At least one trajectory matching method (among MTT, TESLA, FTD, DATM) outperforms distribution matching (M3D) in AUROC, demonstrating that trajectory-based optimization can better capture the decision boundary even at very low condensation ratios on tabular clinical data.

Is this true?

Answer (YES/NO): NO